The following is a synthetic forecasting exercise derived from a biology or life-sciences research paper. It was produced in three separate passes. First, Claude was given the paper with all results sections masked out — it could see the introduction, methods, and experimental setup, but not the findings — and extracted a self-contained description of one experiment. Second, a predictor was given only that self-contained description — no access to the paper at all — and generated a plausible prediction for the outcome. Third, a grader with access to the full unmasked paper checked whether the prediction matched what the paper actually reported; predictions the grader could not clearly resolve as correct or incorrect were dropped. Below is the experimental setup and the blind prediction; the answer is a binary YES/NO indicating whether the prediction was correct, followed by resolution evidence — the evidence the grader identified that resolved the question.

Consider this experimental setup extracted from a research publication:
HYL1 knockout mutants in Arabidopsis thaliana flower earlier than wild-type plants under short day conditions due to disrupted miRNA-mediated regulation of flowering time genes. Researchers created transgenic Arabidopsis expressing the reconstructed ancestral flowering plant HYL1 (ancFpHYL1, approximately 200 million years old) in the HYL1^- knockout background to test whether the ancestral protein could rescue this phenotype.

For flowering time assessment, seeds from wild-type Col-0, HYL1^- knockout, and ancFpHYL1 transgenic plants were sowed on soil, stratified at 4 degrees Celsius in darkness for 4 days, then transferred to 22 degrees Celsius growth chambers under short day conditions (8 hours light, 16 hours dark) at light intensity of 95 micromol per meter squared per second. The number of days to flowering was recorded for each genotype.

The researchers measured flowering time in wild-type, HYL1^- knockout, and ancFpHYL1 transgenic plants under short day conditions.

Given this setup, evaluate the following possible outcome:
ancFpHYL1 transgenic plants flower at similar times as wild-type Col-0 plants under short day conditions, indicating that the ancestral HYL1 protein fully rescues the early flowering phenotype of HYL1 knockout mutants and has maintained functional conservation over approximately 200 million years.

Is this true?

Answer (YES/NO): NO